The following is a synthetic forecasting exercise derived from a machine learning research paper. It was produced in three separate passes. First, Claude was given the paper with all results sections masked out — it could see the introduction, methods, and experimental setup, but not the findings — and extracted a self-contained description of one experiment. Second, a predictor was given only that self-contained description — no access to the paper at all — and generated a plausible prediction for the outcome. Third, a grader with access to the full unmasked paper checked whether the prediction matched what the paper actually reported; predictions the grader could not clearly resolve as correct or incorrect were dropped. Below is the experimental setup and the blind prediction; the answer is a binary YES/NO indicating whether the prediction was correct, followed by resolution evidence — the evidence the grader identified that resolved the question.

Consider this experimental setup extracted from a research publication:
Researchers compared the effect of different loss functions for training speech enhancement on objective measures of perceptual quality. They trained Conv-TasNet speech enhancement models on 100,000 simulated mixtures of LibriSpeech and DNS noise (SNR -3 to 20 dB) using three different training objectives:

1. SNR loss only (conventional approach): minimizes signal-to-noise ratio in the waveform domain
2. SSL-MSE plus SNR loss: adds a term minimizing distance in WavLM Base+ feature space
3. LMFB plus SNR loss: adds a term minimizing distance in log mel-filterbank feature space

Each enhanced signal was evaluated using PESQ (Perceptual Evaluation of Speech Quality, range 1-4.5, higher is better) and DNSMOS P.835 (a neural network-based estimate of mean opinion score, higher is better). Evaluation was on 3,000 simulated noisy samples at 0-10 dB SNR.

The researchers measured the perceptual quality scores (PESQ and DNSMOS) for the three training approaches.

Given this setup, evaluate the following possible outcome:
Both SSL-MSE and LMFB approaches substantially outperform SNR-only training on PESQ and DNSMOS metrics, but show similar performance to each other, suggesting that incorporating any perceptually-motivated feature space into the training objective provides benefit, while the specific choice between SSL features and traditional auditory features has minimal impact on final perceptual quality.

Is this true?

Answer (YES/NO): NO